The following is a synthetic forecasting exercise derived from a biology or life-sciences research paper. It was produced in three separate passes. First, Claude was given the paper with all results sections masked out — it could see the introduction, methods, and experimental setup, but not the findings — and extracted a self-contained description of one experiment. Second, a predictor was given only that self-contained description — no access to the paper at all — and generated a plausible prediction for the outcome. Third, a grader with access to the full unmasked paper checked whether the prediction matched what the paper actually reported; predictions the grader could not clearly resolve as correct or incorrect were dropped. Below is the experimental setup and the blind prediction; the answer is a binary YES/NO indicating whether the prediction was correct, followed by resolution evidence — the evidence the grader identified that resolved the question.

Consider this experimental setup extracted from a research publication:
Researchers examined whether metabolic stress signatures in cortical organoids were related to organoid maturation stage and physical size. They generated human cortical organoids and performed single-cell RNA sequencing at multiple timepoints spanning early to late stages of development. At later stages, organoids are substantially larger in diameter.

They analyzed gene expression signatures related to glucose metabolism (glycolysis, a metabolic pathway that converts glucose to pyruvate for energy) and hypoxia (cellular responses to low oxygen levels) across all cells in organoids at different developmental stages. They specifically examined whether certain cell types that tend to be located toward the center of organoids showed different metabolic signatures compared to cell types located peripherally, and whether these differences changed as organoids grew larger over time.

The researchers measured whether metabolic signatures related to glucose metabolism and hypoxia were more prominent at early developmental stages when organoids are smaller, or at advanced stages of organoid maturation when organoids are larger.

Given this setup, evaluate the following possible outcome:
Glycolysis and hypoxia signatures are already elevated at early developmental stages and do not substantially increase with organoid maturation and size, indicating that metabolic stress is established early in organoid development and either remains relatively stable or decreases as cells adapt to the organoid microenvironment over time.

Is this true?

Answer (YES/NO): NO